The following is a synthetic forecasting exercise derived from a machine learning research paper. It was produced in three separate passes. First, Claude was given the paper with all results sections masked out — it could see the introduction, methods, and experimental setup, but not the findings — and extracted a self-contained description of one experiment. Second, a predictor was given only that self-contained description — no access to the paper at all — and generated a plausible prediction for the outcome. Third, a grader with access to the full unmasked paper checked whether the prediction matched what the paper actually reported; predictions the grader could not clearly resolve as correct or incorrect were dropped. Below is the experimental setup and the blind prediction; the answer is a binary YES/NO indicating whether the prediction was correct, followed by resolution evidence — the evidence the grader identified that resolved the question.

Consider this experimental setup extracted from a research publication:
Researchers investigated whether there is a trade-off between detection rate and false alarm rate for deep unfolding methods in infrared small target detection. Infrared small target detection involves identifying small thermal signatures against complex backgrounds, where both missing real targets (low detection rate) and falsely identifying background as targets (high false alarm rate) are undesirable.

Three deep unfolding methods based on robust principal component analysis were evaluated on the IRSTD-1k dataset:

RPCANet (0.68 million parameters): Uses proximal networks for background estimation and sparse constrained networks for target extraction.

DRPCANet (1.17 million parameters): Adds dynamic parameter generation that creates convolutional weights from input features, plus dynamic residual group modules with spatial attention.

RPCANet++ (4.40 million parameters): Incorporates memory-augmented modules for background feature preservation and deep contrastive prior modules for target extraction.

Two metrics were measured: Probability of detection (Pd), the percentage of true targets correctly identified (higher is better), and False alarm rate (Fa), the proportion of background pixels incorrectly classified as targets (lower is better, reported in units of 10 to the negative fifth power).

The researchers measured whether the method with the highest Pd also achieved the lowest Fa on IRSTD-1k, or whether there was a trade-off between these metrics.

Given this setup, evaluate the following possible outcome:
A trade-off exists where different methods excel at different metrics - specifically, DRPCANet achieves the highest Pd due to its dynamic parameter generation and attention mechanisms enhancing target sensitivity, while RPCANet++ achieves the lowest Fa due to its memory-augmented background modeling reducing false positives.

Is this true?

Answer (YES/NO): YES